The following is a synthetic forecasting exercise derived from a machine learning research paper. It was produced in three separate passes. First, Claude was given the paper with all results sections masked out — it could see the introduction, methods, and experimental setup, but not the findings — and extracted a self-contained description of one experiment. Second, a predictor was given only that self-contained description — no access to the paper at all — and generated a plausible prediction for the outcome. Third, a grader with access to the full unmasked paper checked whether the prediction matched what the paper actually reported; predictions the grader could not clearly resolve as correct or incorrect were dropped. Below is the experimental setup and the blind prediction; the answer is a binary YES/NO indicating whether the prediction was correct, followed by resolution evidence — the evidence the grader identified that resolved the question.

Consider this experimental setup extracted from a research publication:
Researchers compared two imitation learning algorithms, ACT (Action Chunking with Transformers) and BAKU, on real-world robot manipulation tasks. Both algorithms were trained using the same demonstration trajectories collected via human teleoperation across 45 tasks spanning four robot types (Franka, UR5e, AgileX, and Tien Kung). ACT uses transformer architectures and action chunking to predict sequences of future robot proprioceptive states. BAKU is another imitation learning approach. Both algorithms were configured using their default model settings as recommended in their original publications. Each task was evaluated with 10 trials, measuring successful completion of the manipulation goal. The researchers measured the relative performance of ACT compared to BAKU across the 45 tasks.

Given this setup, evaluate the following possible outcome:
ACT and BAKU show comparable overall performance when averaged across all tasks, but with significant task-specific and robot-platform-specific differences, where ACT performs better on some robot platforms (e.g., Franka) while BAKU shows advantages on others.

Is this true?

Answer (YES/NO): NO